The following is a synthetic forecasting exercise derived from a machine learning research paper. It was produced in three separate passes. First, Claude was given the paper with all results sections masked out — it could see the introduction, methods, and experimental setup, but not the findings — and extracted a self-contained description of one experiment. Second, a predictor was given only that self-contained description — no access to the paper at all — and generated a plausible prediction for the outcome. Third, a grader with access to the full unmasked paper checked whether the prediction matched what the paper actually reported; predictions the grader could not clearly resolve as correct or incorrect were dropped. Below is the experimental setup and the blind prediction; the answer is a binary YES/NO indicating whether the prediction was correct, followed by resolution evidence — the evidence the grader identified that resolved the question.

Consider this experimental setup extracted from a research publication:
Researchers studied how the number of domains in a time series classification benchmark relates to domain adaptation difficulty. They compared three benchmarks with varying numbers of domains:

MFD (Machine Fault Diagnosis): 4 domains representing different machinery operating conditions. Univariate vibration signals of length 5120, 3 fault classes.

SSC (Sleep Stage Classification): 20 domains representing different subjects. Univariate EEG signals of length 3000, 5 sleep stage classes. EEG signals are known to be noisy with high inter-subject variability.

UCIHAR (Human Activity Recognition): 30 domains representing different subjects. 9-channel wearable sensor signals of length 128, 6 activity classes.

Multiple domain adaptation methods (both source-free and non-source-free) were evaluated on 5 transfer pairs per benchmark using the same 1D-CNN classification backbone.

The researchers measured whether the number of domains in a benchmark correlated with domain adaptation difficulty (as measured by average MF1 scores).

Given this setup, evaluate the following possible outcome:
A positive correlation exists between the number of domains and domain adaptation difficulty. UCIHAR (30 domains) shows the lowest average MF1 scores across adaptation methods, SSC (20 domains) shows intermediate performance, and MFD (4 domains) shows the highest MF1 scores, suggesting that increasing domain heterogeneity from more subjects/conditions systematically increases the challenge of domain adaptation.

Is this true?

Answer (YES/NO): NO